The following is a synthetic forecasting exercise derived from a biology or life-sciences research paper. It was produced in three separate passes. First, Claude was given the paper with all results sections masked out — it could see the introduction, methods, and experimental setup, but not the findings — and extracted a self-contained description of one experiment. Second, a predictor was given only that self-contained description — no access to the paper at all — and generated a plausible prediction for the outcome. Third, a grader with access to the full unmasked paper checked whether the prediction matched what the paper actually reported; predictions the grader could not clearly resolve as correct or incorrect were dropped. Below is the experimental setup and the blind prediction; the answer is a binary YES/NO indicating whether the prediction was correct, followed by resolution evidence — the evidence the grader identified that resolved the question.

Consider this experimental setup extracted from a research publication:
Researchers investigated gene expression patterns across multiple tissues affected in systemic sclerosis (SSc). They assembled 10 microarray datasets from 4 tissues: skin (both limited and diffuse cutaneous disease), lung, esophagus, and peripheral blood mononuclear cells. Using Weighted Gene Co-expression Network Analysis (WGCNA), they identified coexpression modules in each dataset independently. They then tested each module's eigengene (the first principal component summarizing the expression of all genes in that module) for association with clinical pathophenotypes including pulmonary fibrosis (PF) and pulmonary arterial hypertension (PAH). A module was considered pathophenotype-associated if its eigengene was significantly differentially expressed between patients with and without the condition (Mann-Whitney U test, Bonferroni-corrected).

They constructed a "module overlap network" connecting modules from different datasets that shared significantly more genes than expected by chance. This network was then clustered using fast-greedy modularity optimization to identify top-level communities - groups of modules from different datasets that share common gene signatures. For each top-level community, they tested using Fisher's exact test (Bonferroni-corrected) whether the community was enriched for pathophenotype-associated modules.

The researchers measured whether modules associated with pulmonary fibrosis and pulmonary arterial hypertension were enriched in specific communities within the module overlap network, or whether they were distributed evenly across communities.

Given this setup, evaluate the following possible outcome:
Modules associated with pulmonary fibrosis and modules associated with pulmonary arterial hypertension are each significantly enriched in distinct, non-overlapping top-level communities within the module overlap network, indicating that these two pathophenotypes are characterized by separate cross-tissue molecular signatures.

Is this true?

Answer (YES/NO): NO